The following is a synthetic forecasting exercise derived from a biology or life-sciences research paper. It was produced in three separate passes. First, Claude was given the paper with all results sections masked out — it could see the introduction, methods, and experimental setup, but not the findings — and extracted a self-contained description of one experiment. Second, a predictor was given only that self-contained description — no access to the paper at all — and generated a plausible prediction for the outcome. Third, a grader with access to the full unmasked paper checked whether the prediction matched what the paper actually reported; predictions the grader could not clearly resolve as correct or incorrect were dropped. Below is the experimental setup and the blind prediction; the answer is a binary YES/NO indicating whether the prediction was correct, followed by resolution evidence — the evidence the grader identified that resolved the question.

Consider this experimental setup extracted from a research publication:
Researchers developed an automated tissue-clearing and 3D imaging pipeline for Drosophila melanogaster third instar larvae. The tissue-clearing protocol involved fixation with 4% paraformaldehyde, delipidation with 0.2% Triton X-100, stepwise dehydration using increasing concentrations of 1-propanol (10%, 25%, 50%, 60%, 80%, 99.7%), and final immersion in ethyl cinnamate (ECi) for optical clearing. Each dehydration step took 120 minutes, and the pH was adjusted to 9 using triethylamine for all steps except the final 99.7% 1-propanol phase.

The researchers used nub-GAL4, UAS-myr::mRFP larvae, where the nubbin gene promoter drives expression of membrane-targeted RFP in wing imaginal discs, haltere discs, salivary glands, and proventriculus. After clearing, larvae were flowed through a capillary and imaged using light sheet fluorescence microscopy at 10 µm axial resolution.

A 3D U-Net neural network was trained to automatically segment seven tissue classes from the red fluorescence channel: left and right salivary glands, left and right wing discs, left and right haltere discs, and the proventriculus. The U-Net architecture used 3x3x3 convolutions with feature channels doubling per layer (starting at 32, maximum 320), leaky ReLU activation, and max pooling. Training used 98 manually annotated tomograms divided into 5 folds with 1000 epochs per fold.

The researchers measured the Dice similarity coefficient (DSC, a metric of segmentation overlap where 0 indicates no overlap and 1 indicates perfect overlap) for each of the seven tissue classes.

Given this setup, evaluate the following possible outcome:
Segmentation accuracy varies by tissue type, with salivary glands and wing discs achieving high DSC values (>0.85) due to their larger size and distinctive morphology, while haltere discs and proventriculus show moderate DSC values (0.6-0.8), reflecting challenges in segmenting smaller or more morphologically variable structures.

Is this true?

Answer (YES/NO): NO